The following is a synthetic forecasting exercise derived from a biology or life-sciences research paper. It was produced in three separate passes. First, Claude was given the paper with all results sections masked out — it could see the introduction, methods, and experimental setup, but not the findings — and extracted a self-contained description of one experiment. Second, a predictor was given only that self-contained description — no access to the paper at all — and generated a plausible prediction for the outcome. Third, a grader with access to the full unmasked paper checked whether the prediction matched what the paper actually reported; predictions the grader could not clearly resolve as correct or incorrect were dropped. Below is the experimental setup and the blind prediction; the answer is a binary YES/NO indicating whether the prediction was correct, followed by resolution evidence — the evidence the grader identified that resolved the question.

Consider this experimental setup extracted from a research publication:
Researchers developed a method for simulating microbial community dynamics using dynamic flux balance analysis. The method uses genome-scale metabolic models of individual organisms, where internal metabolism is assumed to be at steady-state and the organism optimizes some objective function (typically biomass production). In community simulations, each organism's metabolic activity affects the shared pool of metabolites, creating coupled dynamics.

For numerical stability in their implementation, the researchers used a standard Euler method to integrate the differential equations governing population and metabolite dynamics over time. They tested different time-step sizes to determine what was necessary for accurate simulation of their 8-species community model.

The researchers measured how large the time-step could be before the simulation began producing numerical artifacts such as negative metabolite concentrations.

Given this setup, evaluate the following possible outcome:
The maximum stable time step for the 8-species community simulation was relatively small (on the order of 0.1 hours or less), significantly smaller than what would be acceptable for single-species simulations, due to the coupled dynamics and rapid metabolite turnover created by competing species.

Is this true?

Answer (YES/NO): NO